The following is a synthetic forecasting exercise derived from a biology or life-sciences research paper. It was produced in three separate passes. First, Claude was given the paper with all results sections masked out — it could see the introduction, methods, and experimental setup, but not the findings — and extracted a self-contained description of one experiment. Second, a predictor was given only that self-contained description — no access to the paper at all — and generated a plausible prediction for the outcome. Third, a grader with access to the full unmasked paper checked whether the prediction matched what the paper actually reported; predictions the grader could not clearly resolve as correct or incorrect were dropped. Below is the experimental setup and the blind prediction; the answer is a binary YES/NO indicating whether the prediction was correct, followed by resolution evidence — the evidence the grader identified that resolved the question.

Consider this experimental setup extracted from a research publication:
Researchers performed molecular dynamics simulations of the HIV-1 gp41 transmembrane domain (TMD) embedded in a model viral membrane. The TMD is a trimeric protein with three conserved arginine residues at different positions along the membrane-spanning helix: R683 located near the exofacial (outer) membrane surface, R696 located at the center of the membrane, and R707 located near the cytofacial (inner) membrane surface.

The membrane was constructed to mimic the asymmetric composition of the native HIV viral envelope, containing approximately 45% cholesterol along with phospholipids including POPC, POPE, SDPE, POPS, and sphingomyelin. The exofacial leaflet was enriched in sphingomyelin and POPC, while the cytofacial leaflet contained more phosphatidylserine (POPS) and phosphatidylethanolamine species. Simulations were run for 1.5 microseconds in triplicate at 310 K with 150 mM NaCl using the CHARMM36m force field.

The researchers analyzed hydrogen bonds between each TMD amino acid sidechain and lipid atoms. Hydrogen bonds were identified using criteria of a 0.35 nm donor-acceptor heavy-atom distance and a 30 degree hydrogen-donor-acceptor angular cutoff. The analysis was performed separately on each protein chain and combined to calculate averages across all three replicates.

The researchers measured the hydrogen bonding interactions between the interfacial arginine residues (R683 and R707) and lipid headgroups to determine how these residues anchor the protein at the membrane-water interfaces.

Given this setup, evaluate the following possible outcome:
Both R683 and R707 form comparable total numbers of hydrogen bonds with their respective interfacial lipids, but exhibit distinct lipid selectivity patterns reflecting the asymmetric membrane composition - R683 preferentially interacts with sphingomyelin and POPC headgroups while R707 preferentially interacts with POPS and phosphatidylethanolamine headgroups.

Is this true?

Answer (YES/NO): NO